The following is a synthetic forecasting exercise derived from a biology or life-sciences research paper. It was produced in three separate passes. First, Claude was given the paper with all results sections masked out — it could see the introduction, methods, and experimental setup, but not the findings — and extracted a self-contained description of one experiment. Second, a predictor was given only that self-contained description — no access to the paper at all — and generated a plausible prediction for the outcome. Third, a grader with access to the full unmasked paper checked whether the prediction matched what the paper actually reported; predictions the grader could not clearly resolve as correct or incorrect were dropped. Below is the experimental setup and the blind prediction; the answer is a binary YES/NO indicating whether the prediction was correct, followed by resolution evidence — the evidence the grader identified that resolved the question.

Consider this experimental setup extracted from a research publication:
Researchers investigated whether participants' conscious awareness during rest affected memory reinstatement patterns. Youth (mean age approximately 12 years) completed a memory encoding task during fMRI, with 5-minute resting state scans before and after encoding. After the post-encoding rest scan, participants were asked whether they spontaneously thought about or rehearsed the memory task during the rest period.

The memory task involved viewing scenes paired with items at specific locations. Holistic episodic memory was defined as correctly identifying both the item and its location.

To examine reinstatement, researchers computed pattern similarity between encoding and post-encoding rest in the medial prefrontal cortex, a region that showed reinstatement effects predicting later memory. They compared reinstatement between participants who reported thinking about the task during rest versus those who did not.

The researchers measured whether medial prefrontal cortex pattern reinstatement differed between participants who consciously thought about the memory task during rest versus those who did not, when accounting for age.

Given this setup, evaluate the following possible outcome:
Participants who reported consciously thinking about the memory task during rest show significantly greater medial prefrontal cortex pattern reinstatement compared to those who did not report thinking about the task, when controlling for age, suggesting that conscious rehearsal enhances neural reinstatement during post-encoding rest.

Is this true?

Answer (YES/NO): NO